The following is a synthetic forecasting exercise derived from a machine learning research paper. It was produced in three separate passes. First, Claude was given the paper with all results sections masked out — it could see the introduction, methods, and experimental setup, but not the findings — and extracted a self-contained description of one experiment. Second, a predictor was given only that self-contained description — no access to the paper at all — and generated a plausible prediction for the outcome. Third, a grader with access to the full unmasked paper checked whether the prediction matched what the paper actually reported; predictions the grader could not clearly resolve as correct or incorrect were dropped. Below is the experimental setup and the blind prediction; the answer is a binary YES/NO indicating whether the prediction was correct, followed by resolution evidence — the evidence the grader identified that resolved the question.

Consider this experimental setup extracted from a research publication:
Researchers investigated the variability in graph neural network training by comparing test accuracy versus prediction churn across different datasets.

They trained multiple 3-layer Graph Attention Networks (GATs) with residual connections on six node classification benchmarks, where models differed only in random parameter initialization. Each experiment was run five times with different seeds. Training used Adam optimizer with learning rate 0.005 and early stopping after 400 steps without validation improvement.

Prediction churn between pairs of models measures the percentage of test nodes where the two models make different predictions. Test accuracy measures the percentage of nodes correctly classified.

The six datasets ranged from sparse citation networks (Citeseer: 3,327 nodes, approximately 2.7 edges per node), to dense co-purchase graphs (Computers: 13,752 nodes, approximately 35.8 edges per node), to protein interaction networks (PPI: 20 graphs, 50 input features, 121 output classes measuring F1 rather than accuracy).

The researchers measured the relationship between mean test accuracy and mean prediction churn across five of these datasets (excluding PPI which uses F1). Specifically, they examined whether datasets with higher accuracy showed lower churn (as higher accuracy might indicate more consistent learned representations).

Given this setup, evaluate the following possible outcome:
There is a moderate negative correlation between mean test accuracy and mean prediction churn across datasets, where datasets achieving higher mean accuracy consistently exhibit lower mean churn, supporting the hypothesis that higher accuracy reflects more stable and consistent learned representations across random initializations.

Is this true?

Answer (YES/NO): NO